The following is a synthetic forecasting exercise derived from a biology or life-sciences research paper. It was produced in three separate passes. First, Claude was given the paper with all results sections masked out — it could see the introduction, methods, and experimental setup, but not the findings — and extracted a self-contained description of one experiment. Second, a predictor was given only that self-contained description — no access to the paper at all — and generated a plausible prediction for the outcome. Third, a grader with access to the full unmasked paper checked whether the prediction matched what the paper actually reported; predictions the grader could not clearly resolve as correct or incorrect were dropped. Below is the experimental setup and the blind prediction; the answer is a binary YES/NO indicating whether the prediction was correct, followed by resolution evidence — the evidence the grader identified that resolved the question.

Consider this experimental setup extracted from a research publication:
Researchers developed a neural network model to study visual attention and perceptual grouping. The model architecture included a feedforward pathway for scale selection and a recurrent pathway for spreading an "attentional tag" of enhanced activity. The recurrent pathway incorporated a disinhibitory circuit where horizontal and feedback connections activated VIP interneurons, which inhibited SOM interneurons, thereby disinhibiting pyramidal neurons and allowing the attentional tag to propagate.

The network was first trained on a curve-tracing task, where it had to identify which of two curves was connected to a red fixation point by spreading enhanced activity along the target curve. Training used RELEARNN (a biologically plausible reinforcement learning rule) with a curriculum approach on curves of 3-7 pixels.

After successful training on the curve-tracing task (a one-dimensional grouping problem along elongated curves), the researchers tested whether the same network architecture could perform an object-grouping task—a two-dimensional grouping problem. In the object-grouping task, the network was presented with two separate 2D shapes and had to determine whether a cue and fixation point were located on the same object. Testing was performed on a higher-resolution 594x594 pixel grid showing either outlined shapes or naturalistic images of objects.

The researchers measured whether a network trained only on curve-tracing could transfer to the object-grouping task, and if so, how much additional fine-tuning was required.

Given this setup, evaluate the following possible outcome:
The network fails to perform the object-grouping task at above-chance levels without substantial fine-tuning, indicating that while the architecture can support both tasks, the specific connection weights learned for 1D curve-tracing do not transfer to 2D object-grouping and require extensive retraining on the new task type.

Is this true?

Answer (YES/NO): NO